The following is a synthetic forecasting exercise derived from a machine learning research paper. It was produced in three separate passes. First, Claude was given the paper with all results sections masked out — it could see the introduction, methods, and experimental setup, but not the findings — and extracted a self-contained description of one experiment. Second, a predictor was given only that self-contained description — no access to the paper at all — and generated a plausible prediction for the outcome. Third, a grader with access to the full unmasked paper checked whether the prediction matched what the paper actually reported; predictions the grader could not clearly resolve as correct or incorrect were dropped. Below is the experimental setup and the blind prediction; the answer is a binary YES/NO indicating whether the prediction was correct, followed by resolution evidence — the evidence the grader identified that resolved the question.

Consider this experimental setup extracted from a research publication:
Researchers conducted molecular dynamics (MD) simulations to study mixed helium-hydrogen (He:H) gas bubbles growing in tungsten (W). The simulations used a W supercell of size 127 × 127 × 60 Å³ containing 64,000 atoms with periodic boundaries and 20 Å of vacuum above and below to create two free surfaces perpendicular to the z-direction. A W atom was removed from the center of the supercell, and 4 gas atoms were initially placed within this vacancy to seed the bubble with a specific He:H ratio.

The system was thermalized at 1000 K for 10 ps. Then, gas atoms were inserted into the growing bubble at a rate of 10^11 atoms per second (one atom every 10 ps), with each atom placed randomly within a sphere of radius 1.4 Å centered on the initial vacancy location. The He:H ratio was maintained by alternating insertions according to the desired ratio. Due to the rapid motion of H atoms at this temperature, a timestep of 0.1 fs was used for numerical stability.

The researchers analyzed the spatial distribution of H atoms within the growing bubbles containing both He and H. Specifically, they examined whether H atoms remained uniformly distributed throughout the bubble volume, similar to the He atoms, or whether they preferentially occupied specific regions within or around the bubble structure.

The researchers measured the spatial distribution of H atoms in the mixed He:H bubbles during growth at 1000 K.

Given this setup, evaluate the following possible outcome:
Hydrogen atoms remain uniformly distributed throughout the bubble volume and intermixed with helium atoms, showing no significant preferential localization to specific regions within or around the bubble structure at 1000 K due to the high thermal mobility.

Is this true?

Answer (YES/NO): NO